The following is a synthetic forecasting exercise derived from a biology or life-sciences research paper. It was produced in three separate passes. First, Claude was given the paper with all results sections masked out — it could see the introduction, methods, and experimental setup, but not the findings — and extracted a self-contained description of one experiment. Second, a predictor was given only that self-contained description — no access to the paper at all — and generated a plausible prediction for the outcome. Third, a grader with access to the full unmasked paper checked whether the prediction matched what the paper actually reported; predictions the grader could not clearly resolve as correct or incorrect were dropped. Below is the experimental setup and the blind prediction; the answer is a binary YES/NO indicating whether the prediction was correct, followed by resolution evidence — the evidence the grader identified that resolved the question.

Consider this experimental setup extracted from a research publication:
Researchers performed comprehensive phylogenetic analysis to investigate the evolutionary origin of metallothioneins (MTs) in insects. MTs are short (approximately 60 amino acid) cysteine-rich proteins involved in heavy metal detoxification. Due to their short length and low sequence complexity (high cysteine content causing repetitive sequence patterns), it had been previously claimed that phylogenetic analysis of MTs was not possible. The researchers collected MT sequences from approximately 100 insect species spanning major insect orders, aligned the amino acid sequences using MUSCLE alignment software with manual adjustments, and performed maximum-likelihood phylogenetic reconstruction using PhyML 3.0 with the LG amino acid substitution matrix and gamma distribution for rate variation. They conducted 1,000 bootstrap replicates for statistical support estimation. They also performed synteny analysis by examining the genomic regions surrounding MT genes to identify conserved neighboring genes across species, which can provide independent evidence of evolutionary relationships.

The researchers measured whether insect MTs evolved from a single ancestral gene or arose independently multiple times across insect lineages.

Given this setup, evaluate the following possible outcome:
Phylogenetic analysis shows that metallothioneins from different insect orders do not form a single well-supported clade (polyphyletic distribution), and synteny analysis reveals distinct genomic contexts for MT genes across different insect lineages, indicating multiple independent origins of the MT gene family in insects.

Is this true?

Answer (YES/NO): NO